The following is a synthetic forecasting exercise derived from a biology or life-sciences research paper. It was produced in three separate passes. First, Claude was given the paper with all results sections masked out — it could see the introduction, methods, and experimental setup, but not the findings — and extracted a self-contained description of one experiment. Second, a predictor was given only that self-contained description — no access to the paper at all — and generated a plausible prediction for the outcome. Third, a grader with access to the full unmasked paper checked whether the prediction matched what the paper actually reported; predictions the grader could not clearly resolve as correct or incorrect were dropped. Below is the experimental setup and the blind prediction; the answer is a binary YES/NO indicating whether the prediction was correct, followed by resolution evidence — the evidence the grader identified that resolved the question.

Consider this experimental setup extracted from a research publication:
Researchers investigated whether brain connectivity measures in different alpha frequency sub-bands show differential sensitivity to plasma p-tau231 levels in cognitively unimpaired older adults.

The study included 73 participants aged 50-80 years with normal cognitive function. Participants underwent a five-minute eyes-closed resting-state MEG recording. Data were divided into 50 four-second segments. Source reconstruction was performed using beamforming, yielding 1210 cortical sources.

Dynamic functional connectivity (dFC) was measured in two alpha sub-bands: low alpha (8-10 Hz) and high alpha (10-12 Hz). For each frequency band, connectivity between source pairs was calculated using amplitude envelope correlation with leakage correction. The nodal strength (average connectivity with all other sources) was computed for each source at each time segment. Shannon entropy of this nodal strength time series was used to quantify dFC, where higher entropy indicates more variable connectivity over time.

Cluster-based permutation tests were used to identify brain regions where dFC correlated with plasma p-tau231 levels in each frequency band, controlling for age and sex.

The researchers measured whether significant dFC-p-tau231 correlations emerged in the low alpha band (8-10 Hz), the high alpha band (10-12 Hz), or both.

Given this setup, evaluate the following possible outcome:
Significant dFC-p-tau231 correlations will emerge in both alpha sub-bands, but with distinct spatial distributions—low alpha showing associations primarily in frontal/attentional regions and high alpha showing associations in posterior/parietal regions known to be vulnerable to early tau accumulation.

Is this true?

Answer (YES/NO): NO